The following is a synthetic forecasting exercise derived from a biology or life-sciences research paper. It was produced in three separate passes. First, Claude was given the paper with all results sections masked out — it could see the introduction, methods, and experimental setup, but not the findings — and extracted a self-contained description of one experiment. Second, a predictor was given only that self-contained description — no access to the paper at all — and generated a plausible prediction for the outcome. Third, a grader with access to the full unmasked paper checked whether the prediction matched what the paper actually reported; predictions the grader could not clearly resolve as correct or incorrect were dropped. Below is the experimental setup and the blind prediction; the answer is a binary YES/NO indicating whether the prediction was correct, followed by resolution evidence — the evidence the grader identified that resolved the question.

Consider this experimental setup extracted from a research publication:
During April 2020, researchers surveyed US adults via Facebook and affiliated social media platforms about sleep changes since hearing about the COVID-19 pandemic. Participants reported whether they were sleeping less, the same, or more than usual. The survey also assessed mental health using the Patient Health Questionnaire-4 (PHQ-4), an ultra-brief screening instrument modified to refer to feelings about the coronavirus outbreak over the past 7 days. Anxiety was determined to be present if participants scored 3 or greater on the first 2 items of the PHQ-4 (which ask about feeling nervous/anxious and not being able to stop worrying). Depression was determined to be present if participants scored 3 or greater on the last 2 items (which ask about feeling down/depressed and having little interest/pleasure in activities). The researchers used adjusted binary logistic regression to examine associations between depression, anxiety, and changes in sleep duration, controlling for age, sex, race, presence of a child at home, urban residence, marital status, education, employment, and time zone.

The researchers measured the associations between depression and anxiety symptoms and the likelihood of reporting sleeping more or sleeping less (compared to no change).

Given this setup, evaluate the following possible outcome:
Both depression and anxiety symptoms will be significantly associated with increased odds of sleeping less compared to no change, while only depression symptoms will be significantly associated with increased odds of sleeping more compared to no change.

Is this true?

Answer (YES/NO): NO